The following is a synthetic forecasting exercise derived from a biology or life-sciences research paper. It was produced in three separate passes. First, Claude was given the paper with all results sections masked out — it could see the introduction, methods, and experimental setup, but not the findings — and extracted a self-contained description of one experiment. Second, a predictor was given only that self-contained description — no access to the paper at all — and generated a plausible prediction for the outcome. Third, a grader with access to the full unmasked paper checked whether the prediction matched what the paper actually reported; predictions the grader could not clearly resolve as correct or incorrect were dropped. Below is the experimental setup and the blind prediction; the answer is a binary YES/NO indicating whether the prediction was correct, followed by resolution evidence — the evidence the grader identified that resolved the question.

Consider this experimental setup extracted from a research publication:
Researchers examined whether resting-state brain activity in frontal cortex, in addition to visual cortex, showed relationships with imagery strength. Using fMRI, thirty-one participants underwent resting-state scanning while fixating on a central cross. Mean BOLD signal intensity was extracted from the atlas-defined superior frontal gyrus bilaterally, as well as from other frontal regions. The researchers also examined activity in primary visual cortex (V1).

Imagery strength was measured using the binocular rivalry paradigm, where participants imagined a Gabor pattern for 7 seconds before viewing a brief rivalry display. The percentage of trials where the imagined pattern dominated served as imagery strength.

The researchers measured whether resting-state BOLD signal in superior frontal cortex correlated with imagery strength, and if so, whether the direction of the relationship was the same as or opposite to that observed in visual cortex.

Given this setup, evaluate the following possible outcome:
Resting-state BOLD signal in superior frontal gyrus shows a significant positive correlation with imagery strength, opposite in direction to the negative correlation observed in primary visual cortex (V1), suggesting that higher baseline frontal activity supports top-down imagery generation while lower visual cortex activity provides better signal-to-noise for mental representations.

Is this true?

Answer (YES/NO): NO